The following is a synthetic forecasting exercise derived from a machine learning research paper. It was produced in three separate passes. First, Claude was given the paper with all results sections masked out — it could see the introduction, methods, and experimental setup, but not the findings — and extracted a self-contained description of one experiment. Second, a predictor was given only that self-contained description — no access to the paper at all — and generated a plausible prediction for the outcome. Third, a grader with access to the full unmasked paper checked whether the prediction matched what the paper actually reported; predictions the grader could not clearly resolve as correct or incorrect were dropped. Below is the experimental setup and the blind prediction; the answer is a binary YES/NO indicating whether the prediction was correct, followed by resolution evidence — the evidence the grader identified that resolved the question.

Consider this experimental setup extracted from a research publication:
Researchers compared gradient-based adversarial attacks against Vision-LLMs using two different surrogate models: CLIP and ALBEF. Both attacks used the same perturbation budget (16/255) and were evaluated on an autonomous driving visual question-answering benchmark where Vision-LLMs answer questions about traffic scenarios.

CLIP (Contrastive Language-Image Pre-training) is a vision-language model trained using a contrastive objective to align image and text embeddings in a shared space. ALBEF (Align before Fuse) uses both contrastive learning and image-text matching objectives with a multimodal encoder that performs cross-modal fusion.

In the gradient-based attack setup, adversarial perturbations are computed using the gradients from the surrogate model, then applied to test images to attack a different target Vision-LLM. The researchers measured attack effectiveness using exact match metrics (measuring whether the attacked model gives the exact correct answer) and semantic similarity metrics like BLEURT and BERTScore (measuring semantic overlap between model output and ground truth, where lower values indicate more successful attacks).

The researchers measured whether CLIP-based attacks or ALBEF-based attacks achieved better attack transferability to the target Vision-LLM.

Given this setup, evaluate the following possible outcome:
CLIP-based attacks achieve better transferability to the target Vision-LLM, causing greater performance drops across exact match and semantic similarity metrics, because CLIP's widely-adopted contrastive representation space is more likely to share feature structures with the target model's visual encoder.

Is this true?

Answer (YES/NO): NO